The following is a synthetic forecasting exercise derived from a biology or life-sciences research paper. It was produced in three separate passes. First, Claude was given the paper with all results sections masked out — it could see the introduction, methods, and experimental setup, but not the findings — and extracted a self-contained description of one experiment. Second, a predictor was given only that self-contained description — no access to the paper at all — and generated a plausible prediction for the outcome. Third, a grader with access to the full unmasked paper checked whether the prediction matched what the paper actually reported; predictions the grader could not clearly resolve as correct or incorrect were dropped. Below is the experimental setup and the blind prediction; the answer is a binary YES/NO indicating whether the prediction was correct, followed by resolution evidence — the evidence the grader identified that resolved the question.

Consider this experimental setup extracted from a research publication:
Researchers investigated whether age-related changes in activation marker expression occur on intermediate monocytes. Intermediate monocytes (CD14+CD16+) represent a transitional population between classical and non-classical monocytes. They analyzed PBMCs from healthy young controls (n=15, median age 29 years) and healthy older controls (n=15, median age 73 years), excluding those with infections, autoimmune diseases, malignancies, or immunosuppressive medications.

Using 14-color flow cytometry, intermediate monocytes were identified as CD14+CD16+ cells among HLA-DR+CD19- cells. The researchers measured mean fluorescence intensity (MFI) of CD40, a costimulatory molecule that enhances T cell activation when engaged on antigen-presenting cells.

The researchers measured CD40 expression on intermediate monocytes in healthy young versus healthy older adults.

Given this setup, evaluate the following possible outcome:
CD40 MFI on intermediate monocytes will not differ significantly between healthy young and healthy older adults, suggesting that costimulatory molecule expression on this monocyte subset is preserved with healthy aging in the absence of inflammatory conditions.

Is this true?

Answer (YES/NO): YES